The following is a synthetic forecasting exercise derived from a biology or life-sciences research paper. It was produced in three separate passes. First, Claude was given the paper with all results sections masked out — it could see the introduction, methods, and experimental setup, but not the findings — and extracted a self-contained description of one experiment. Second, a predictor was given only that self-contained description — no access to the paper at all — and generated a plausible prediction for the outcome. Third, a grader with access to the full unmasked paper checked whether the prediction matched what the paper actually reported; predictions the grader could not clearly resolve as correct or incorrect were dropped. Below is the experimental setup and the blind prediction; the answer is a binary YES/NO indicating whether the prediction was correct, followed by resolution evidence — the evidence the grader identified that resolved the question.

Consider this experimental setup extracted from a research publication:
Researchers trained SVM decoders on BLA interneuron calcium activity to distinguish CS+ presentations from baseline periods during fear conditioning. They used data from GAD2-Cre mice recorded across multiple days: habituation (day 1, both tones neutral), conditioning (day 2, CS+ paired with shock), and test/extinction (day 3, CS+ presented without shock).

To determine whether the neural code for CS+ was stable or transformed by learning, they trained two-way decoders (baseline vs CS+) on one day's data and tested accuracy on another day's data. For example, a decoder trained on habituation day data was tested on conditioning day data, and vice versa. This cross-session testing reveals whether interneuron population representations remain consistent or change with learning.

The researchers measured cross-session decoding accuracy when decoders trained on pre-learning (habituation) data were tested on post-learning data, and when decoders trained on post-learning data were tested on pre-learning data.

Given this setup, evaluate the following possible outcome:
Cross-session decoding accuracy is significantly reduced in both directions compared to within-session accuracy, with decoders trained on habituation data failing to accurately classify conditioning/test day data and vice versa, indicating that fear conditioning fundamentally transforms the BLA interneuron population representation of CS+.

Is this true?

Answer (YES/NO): NO